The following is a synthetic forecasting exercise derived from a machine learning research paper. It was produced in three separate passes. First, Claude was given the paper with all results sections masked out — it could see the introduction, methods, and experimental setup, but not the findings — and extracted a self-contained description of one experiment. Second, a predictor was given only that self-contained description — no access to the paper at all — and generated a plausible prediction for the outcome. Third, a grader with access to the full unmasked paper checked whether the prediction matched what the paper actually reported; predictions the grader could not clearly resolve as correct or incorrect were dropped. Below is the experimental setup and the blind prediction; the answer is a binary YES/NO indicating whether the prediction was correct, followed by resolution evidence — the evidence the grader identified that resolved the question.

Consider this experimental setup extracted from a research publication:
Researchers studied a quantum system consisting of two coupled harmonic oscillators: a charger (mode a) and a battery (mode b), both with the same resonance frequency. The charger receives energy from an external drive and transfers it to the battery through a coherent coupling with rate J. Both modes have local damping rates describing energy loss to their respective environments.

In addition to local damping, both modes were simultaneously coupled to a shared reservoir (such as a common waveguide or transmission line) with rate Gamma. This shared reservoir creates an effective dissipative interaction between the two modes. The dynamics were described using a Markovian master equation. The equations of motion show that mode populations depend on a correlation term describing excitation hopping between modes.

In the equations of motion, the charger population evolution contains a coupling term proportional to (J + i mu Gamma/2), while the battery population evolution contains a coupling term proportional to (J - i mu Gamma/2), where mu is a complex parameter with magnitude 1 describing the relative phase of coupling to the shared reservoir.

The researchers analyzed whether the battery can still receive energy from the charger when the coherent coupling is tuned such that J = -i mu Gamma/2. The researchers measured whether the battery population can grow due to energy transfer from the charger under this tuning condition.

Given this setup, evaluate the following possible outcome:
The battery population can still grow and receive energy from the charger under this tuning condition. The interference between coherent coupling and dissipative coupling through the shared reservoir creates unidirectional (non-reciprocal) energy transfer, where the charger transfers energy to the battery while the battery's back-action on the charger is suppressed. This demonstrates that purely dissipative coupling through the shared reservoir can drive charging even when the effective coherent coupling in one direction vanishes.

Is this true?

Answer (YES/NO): YES